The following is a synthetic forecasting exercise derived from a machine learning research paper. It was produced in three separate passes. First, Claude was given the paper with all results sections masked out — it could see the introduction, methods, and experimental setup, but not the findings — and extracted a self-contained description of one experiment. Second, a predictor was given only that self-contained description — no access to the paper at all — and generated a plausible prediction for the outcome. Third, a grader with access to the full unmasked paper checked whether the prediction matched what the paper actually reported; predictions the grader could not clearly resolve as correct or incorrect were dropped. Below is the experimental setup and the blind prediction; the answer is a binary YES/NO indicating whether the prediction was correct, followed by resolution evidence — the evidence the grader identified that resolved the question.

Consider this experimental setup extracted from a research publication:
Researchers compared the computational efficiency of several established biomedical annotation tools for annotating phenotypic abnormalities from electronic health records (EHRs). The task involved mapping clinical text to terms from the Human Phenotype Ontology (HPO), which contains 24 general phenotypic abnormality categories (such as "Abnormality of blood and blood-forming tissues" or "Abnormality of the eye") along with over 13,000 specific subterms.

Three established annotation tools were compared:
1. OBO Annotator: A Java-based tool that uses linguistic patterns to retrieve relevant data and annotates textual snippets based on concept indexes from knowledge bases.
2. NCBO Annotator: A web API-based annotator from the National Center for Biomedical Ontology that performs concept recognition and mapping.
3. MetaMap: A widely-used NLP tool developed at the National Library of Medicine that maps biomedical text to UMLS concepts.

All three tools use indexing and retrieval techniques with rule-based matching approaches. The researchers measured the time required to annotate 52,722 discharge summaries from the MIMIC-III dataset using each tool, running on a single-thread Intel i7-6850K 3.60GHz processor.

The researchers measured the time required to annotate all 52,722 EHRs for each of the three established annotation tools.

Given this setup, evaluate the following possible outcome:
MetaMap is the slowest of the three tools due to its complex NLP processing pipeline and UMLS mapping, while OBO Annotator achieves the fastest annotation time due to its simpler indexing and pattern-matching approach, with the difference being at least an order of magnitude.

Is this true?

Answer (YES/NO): YES